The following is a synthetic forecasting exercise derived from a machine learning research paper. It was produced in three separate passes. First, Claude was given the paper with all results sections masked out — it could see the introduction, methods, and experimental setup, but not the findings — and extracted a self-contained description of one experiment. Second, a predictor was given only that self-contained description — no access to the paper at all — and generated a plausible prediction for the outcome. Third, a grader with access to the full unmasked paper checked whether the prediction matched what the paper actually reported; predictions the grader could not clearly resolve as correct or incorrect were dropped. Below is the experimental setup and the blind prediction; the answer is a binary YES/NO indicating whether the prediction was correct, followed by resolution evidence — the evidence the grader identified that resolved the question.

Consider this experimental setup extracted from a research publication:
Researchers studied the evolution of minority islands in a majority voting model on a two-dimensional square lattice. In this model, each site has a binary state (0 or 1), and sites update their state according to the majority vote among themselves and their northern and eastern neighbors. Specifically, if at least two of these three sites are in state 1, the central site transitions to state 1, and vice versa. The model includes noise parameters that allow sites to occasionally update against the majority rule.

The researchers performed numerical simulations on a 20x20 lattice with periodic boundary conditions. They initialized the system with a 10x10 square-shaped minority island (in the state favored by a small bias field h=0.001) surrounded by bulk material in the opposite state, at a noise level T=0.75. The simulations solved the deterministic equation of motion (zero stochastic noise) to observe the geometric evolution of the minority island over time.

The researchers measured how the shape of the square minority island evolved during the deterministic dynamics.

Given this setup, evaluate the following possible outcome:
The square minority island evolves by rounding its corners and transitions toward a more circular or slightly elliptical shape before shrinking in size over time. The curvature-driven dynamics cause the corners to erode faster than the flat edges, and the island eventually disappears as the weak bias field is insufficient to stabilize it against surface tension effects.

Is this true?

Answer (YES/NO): NO